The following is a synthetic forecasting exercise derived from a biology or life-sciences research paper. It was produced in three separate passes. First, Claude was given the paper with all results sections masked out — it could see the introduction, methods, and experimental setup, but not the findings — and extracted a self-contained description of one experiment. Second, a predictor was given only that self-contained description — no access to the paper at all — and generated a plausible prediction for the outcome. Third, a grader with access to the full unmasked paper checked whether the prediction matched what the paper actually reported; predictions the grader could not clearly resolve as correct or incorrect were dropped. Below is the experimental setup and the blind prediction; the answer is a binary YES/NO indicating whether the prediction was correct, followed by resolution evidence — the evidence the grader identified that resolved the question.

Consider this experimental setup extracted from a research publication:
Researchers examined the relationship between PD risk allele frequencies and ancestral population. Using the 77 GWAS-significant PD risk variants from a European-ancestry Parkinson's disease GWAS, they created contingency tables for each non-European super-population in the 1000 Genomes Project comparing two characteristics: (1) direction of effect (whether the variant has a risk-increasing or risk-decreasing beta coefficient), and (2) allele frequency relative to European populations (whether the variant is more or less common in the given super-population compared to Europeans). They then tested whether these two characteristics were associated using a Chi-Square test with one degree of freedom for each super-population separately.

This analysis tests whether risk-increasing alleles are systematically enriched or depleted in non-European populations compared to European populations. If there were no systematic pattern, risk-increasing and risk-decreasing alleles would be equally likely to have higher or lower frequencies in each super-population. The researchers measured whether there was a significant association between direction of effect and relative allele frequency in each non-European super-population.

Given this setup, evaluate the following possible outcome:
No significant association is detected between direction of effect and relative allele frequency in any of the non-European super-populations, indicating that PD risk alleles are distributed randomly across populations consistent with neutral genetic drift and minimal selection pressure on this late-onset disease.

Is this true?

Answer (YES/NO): NO